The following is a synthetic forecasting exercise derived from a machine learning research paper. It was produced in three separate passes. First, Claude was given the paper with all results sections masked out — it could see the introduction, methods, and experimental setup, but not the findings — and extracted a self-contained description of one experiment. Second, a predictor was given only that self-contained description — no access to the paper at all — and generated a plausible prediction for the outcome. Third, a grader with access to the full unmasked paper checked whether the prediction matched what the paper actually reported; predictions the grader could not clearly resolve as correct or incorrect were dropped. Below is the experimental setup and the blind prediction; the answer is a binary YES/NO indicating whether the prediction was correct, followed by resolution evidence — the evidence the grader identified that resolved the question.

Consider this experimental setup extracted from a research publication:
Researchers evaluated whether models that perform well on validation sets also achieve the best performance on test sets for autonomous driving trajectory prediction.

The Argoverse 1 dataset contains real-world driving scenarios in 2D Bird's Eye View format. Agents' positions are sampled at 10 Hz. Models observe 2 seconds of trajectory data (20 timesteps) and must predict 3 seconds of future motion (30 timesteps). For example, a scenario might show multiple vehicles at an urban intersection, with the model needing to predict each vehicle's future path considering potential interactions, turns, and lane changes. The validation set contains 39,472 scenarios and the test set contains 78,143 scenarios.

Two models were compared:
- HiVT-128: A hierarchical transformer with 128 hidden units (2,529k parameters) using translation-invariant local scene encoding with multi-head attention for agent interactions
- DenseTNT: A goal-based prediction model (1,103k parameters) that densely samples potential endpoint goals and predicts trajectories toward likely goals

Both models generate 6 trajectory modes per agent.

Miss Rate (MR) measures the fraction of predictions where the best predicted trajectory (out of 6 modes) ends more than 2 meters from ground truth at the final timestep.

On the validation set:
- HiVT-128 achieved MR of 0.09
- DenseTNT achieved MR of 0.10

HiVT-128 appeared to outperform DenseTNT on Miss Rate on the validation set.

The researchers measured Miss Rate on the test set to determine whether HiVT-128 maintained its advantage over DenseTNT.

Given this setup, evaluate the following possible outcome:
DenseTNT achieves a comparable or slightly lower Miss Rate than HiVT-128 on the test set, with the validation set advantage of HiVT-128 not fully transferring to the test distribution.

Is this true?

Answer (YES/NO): YES